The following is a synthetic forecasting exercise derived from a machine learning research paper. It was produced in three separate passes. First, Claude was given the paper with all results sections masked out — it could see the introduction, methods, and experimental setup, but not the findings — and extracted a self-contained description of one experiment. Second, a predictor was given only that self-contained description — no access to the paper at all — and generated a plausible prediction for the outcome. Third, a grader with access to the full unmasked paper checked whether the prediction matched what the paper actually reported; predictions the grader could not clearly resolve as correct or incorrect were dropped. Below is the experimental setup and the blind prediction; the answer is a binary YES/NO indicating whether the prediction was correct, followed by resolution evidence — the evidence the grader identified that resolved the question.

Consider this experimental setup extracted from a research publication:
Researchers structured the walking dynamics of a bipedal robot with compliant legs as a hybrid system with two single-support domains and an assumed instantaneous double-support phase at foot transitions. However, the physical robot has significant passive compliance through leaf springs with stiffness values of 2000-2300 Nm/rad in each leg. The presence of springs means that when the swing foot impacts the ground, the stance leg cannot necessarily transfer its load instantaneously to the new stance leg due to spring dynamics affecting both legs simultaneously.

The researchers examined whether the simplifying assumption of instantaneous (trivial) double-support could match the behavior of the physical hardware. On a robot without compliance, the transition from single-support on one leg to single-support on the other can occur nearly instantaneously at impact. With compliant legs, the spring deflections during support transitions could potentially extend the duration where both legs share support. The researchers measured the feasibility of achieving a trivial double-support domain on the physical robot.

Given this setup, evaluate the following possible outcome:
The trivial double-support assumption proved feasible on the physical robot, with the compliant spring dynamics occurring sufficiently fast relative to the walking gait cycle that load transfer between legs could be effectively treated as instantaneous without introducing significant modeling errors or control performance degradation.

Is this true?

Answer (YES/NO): NO